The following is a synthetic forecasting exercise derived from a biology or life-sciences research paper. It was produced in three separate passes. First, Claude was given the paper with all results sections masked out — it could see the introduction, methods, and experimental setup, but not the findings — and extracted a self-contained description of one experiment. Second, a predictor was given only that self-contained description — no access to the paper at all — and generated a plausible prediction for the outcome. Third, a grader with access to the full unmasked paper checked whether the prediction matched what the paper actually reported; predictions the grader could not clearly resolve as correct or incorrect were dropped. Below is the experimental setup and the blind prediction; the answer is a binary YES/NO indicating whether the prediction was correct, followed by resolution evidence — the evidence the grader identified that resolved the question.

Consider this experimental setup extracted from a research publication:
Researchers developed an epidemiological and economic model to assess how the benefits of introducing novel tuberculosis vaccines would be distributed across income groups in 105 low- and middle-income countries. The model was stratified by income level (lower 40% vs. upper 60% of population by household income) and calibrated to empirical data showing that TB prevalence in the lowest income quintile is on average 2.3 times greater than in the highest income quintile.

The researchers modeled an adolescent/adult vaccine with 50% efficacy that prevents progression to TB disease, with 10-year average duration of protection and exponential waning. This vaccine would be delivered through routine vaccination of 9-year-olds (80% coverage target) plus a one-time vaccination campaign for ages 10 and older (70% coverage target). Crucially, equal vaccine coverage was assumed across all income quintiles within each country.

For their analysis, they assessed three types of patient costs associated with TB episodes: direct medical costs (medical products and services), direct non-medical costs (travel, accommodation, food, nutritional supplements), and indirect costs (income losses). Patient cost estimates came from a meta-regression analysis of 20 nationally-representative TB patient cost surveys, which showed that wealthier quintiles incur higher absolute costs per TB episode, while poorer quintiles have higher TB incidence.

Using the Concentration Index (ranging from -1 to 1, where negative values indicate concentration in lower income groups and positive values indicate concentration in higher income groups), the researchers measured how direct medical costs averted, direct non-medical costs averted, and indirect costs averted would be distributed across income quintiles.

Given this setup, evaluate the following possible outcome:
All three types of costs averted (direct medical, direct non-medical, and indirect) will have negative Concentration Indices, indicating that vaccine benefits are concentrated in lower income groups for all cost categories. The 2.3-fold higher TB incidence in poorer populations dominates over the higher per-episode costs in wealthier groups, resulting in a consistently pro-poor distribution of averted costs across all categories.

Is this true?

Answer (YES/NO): NO